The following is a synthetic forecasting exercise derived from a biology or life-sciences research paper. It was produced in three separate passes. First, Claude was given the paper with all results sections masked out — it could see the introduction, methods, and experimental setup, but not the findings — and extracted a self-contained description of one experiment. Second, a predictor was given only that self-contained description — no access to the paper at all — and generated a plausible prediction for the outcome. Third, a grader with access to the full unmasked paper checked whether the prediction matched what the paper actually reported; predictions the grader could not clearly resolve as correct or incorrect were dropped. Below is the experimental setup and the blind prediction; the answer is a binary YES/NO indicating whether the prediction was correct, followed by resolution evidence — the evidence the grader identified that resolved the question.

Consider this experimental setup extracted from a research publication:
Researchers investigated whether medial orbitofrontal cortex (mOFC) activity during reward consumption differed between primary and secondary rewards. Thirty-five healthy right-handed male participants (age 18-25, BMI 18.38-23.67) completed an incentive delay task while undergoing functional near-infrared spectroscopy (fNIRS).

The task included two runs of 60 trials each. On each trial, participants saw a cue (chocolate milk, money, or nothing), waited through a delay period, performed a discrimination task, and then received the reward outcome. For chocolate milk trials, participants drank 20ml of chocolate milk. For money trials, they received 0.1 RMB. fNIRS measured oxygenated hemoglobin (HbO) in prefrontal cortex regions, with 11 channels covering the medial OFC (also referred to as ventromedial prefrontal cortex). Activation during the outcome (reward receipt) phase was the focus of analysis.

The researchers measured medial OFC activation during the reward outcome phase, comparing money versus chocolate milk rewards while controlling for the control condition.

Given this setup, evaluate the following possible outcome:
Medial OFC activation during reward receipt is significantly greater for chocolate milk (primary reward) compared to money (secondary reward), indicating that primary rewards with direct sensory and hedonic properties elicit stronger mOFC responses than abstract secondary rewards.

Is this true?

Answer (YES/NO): NO